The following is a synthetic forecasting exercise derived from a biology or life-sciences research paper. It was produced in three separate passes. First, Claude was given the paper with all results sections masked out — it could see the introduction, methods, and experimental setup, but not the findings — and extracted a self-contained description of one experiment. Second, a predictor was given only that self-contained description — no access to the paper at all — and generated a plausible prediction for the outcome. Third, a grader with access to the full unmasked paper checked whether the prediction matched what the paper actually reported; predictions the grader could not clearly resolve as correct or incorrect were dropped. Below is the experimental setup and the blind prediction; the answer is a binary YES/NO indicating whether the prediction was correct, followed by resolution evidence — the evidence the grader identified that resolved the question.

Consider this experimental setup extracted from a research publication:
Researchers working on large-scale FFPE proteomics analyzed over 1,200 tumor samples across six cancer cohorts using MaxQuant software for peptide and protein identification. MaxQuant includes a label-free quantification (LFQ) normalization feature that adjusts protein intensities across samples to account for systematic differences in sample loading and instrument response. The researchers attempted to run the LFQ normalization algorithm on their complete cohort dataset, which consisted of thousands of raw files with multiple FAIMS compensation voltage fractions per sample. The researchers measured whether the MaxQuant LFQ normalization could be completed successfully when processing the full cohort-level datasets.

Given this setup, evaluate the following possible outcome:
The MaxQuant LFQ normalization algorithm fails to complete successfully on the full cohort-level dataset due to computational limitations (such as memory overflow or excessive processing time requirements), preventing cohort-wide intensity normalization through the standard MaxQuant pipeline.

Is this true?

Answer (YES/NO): YES